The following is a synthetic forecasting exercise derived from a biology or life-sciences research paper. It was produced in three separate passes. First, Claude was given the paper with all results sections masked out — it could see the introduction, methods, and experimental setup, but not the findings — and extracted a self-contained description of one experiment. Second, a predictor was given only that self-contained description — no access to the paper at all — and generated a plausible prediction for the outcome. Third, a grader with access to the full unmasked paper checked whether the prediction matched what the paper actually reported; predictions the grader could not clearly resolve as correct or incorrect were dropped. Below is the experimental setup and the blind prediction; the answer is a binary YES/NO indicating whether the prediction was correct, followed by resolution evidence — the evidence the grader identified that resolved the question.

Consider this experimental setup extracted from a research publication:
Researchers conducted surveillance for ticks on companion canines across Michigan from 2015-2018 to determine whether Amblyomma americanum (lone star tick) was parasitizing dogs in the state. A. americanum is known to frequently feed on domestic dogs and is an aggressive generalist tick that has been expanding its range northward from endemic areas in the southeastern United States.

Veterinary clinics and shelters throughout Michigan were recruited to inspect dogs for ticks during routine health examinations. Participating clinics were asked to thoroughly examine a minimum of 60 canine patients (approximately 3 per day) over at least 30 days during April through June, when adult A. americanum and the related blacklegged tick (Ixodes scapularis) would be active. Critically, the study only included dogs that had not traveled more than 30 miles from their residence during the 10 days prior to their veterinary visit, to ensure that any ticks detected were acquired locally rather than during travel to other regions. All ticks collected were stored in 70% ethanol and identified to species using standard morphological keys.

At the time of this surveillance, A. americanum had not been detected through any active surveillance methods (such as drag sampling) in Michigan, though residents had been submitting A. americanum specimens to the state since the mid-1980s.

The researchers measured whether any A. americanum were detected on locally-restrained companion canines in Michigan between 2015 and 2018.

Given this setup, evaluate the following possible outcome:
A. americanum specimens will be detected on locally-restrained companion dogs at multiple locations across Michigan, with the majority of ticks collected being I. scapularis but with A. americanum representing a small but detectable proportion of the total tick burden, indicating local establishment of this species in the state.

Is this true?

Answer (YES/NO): NO